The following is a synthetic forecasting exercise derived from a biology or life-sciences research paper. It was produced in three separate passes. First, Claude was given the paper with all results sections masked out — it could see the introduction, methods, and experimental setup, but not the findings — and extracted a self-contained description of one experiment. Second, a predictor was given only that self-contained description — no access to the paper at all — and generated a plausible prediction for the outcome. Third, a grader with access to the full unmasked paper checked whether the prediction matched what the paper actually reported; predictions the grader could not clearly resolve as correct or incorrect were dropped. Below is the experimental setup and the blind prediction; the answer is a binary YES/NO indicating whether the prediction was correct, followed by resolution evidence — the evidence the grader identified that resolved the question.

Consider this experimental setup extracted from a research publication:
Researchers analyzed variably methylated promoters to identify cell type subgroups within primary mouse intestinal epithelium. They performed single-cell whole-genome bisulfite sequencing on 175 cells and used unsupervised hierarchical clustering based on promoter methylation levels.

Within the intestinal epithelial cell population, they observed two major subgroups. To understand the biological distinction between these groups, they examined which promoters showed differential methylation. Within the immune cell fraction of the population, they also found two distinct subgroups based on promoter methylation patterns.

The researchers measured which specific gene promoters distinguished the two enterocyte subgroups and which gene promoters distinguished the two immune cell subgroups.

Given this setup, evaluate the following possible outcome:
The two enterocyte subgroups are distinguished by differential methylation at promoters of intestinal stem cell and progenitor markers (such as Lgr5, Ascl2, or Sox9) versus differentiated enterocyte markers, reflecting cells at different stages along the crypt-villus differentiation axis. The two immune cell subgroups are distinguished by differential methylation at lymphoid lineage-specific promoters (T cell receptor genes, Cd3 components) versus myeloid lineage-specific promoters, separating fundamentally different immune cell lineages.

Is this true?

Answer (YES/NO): NO